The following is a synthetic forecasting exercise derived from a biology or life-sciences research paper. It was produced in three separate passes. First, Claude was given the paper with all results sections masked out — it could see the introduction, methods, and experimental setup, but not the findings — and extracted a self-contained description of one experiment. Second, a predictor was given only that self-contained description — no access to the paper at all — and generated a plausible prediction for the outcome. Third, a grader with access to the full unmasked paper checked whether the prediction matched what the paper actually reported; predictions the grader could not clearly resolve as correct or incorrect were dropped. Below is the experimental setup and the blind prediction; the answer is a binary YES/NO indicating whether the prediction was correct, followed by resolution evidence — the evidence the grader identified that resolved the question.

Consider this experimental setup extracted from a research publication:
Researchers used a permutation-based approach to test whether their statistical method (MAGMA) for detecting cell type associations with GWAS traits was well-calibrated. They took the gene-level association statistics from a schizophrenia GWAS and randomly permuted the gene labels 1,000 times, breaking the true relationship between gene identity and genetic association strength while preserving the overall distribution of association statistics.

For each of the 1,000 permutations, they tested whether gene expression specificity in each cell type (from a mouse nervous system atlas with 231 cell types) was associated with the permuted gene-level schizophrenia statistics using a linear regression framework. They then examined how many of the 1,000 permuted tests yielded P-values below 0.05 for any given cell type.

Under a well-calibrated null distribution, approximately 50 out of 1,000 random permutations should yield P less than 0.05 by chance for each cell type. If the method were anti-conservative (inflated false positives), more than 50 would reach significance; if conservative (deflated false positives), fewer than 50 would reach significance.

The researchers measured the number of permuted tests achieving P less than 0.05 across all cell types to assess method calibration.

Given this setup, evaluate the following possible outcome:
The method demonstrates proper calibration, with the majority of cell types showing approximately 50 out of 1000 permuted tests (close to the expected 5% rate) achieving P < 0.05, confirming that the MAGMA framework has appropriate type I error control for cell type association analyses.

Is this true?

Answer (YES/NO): NO